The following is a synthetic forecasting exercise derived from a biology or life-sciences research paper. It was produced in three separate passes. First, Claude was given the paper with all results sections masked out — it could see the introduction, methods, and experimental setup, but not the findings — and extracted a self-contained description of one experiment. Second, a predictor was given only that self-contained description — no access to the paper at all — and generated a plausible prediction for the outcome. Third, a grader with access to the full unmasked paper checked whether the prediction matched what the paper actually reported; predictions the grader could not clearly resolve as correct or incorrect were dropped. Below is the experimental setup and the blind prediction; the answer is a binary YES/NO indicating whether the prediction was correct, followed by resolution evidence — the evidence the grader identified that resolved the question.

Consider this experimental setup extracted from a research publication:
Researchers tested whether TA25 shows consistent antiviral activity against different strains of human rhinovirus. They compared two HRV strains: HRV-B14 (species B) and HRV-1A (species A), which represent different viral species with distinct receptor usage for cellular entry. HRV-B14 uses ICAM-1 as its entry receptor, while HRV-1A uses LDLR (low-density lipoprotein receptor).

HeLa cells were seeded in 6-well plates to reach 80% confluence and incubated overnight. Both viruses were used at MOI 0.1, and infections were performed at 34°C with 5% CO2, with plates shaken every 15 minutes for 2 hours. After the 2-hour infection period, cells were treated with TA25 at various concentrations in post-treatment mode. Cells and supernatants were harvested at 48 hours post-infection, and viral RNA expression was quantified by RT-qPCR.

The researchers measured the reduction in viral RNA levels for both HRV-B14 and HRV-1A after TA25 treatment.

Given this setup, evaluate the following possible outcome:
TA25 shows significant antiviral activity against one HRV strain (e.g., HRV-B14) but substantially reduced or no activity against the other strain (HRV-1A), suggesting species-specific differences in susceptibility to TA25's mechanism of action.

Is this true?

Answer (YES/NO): NO